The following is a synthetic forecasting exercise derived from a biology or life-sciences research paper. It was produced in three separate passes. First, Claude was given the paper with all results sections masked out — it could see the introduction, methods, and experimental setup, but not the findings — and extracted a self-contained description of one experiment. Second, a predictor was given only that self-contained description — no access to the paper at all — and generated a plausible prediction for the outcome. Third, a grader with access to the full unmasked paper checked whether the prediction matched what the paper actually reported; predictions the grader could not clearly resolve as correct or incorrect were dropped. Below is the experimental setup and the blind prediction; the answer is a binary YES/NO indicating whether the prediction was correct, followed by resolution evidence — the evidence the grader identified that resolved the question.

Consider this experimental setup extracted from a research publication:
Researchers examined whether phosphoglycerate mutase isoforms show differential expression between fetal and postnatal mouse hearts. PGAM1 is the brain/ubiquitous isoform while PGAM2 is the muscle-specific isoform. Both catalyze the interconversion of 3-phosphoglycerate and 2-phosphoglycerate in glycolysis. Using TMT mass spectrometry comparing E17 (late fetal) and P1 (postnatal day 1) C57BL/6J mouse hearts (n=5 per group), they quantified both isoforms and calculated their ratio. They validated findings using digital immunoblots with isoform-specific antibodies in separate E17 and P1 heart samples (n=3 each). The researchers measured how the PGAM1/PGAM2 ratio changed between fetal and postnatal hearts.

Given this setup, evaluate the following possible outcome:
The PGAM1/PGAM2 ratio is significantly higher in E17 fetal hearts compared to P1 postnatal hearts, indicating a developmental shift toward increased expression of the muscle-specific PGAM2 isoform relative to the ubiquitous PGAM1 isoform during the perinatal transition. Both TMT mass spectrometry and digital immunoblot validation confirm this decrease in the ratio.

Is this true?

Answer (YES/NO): YES